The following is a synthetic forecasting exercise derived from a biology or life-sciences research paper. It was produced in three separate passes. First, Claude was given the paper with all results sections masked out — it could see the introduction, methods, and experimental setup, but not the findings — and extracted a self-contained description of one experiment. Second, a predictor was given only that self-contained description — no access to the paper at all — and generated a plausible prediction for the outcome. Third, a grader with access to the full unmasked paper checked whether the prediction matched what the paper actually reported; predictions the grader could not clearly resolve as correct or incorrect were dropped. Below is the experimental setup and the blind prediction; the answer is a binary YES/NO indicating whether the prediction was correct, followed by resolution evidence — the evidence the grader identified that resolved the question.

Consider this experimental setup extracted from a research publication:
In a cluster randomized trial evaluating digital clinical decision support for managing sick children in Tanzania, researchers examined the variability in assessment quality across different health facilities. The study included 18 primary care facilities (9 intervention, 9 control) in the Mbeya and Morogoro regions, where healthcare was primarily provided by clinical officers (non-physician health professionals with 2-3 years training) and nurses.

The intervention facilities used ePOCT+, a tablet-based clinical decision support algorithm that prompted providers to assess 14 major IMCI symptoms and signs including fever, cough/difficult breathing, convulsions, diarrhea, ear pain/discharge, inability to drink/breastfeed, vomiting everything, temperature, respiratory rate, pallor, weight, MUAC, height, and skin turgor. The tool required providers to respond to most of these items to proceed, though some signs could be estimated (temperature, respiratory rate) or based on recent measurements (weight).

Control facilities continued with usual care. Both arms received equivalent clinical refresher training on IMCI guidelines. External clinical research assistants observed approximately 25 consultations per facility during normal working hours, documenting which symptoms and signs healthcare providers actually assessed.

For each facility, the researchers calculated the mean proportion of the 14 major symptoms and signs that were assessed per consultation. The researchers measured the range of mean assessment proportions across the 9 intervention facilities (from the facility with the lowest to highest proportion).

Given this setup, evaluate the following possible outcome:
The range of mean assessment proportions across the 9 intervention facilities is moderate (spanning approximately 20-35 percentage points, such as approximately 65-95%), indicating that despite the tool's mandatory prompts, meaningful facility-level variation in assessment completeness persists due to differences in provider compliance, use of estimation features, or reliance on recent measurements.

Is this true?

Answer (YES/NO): NO